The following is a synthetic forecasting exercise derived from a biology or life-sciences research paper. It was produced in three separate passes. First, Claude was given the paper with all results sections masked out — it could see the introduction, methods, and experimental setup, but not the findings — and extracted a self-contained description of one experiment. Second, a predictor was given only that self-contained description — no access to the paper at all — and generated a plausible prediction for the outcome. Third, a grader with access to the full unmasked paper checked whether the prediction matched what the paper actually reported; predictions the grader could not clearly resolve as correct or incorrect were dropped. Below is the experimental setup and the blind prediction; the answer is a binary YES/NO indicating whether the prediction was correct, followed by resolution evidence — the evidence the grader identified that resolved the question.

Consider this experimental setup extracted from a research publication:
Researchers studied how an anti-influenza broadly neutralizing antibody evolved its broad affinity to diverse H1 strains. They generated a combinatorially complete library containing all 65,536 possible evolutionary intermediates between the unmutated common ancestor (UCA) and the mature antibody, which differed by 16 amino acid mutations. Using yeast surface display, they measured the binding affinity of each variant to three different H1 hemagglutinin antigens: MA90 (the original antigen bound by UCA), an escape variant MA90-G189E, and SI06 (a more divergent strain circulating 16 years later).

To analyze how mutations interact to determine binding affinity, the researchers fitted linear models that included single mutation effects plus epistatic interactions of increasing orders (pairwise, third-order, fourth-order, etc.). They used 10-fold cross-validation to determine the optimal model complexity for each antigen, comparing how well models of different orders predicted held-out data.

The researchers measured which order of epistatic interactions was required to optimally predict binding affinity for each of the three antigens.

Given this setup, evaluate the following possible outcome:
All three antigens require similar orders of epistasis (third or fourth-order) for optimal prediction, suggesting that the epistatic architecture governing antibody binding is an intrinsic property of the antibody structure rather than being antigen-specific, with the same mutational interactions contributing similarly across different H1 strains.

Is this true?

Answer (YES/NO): NO